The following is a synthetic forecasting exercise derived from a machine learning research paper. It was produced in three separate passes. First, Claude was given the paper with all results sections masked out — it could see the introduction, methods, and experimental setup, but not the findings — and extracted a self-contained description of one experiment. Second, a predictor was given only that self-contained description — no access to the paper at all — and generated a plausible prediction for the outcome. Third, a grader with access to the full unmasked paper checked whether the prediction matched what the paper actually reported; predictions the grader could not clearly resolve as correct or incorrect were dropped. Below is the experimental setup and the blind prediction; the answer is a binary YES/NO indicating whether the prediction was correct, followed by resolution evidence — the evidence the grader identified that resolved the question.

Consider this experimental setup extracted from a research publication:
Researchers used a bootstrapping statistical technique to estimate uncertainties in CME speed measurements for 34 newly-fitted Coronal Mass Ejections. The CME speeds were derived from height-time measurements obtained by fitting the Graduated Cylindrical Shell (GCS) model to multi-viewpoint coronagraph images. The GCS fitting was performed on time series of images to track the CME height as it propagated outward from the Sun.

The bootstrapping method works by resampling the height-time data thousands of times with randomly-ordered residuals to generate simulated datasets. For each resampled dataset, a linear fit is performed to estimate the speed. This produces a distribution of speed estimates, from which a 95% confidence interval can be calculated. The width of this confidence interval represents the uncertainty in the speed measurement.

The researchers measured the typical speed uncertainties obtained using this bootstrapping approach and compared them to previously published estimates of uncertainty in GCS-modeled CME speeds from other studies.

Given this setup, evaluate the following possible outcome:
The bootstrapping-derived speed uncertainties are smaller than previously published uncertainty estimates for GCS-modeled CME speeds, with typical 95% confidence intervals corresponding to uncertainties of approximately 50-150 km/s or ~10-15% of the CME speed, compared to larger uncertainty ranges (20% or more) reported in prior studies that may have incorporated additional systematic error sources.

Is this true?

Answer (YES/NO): NO